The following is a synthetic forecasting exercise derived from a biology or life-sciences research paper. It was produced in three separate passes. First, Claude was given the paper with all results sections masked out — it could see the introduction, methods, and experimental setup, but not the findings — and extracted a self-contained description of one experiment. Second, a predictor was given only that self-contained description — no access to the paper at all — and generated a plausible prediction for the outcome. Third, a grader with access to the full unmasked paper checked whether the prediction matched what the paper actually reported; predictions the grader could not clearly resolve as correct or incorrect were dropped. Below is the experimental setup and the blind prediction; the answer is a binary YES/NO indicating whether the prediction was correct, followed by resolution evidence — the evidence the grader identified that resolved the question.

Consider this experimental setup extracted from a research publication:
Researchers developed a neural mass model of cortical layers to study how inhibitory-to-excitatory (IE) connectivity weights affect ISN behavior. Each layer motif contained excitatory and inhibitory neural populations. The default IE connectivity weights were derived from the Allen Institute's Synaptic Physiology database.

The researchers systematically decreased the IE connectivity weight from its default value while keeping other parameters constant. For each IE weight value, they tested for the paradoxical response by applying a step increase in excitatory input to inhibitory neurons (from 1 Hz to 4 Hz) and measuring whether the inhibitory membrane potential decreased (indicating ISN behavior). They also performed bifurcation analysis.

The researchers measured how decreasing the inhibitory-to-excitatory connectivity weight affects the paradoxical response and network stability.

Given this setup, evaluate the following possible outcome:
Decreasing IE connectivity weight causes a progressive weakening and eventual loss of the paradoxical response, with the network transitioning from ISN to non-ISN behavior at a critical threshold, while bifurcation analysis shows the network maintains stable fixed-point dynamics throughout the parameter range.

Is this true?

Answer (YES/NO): NO